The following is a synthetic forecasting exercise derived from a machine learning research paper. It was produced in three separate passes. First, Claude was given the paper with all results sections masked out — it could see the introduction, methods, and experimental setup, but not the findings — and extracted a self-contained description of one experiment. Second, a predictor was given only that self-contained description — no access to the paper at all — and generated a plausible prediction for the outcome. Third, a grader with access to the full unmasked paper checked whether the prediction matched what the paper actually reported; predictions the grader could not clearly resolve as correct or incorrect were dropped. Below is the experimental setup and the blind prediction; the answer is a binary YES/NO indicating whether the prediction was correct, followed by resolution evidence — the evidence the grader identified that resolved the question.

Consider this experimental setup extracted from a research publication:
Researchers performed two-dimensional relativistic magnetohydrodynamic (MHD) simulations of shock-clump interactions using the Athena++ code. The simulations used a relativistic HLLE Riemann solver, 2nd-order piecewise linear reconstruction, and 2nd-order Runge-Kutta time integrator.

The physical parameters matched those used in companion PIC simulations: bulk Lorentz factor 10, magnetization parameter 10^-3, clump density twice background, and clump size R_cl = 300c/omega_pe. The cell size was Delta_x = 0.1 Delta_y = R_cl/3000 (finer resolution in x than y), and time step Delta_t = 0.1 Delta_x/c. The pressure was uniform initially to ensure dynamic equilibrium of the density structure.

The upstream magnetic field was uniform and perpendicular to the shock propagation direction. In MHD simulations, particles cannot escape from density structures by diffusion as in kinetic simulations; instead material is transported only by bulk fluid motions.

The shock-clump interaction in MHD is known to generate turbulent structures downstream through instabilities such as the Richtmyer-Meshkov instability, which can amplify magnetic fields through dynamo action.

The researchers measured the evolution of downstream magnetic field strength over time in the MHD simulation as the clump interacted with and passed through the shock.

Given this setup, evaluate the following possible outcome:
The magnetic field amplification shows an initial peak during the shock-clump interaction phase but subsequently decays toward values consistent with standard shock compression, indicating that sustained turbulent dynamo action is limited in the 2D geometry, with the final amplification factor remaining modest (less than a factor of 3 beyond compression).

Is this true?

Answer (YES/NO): NO